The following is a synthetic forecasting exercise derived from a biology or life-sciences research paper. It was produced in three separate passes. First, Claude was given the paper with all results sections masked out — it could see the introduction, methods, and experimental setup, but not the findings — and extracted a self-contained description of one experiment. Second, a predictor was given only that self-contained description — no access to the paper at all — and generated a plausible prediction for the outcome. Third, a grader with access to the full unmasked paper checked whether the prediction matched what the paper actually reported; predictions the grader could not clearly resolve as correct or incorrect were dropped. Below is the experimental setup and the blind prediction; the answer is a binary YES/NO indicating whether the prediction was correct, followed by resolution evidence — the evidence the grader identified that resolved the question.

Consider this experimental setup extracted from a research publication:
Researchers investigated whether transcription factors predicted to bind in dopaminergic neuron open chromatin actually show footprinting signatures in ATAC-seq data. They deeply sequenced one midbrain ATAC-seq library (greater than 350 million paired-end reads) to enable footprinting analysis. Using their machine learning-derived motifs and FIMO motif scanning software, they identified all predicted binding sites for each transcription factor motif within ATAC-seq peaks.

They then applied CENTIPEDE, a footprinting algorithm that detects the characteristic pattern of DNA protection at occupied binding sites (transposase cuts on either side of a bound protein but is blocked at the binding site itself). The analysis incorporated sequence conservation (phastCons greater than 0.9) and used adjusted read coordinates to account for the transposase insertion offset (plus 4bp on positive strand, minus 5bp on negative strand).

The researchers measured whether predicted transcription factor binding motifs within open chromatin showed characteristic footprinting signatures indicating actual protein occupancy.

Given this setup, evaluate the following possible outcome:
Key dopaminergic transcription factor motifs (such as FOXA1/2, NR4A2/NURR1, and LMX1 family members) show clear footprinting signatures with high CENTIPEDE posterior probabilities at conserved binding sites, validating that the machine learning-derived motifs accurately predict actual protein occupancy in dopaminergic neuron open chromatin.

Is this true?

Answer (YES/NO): NO